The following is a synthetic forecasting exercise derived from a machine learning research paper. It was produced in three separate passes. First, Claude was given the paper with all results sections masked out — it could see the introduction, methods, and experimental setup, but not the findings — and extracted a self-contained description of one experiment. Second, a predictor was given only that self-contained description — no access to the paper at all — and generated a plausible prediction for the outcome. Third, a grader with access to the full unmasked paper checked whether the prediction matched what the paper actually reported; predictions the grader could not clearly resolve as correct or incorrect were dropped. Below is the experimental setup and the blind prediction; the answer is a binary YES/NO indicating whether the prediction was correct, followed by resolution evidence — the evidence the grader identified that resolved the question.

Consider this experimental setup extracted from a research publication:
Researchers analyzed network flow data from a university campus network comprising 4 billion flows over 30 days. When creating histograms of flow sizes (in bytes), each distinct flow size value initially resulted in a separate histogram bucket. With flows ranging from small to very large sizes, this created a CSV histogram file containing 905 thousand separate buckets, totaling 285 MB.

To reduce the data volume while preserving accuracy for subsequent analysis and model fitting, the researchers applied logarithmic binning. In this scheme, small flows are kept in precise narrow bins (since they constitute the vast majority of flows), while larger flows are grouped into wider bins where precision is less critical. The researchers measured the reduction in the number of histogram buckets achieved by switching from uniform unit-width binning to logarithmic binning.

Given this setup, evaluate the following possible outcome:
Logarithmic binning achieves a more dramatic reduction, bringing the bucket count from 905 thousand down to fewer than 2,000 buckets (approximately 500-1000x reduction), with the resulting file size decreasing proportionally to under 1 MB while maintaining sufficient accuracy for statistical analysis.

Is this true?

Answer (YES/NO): NO